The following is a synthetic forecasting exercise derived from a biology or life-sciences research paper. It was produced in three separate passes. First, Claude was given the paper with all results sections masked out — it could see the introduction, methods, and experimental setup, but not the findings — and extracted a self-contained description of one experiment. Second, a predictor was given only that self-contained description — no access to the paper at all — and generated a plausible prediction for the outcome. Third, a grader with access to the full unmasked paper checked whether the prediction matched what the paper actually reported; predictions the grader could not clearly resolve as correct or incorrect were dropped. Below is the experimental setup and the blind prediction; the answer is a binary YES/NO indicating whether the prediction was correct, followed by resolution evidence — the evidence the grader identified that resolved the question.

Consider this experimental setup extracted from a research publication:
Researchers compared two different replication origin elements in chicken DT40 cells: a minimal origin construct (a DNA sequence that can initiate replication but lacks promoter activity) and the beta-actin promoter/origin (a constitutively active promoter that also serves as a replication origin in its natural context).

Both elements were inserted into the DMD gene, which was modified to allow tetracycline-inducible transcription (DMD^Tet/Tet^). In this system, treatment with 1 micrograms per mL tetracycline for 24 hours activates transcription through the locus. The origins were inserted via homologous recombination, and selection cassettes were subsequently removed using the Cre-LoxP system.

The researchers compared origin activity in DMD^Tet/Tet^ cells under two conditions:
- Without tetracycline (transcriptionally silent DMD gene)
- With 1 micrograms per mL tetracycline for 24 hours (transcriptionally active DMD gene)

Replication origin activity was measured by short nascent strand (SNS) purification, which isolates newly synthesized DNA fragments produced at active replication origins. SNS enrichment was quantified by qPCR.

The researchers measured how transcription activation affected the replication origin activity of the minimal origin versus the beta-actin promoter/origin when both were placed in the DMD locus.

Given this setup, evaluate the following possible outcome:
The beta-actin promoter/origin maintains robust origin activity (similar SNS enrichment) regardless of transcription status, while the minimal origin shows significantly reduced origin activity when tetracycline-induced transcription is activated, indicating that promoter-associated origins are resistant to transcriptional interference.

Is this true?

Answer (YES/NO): YES